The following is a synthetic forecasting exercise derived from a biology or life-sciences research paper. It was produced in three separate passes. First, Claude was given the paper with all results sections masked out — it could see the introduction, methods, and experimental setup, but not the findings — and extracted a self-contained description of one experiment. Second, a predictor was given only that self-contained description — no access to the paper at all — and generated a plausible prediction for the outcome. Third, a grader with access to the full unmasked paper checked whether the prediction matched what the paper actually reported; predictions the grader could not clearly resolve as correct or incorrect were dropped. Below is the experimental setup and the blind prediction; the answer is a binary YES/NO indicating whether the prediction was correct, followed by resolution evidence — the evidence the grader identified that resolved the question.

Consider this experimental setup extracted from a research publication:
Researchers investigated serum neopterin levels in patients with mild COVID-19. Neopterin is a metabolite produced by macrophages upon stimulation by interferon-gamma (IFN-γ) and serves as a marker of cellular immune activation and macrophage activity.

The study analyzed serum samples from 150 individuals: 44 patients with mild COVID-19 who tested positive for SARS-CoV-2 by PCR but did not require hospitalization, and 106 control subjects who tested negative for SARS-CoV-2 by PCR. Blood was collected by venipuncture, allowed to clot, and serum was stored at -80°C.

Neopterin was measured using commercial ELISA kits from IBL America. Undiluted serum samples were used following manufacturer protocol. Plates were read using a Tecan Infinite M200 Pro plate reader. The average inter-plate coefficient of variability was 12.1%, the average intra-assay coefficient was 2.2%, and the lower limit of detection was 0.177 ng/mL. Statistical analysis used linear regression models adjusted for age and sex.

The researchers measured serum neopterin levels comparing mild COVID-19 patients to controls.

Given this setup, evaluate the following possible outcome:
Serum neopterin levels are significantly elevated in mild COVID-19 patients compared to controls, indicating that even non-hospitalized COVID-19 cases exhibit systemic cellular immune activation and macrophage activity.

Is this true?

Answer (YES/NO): YES